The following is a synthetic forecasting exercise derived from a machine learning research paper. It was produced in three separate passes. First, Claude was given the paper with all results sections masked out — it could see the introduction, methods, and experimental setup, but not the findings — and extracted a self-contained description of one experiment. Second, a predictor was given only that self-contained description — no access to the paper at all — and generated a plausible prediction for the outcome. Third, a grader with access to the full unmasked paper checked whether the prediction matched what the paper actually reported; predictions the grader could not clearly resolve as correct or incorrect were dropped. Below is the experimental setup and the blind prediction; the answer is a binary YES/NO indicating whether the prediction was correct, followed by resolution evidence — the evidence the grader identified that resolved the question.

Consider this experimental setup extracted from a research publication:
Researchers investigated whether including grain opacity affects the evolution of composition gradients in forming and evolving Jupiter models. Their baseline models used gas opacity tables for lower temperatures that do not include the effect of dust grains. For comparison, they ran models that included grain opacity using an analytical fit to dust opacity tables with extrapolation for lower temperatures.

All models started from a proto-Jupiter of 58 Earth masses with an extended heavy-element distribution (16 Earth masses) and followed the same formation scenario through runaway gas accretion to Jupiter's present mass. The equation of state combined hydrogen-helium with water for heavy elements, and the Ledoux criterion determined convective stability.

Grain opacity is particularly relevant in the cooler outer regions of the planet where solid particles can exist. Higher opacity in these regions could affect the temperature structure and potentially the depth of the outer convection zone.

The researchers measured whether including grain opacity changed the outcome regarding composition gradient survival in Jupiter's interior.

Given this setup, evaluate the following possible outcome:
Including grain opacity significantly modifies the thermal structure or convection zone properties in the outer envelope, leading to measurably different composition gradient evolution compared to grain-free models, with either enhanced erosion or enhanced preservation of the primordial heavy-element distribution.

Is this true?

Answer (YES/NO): NO